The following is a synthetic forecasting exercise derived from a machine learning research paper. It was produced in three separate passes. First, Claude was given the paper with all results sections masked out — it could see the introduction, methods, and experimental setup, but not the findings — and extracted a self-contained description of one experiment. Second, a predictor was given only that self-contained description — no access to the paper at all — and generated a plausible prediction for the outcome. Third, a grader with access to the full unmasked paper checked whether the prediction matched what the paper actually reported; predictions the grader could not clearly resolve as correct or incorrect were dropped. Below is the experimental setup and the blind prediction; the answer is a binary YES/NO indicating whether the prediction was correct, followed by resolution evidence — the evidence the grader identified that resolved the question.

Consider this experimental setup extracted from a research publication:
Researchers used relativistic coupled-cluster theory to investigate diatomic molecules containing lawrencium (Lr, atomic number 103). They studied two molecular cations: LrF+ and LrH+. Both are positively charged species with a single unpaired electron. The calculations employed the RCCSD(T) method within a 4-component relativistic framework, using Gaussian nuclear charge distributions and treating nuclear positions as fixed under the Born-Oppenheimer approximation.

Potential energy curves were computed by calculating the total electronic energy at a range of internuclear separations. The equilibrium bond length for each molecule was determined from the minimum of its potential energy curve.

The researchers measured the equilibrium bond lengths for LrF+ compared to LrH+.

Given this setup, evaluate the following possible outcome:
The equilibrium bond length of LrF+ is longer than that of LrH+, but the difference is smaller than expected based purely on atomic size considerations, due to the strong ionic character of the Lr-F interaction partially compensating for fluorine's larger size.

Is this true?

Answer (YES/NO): NO